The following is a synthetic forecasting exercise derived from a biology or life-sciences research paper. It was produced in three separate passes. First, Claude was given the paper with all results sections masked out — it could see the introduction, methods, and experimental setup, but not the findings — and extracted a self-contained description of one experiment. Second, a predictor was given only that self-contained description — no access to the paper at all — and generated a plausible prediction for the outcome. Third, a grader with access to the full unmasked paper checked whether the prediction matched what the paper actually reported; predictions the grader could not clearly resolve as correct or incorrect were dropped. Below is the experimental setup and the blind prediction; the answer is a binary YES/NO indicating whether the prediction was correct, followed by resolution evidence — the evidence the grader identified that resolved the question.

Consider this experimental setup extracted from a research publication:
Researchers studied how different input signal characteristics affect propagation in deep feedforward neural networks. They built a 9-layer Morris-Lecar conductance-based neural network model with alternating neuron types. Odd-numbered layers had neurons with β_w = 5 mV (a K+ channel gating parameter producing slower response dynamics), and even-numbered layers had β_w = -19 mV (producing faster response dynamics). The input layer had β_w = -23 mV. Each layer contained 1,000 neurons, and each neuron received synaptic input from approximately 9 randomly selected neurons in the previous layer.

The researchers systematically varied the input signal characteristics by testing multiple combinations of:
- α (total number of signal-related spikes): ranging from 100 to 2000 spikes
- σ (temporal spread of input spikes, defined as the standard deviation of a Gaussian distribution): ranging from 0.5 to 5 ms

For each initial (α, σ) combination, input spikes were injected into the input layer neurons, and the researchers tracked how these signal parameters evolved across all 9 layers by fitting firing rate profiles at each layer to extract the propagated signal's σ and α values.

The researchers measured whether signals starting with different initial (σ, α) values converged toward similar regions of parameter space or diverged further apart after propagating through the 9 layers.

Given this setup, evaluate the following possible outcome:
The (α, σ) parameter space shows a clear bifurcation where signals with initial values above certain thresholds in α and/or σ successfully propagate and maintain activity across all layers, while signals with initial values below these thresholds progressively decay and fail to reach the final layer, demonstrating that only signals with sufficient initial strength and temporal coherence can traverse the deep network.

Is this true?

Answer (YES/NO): NO